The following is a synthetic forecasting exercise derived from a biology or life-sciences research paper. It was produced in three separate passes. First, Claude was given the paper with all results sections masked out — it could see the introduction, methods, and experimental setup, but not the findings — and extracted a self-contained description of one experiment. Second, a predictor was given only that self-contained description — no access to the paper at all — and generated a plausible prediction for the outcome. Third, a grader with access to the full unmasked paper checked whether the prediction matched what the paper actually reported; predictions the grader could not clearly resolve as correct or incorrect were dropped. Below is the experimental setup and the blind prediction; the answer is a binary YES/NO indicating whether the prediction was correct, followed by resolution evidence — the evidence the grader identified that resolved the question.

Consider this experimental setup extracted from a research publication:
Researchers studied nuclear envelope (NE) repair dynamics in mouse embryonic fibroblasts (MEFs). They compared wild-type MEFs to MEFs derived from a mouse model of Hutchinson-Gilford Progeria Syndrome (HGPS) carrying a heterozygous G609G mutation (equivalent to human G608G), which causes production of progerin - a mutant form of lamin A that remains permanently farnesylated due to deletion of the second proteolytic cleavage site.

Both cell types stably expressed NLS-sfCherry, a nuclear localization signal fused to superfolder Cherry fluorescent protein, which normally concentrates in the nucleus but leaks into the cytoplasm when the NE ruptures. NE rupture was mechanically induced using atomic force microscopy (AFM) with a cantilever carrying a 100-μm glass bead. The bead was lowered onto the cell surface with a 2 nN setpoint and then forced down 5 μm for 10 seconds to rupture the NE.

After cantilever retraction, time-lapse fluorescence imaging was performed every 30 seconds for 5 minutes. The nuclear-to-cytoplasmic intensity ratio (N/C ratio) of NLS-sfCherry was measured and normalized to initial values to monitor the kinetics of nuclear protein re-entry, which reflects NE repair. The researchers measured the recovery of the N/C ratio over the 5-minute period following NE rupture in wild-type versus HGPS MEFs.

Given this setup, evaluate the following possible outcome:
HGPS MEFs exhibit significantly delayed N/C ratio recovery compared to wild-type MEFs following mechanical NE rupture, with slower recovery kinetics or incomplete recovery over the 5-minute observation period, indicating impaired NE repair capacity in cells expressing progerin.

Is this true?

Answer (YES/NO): YES